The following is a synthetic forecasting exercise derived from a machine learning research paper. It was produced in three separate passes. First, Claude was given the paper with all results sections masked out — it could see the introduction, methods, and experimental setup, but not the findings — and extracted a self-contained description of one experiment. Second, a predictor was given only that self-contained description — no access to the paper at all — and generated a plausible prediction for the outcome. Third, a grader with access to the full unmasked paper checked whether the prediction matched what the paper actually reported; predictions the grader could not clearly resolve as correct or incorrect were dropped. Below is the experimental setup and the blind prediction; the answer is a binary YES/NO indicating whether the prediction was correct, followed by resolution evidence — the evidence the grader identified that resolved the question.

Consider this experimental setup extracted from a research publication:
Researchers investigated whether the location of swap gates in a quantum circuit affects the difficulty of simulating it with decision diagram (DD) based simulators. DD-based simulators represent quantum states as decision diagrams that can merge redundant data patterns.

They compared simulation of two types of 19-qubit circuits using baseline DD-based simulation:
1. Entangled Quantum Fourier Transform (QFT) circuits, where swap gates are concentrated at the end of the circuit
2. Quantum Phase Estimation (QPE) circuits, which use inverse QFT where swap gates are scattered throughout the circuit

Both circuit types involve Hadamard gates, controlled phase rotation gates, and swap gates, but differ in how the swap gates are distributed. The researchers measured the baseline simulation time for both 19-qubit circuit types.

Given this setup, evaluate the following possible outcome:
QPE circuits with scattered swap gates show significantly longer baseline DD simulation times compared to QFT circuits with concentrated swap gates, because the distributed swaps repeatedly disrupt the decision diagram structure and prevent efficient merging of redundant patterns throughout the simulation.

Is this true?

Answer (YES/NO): NO